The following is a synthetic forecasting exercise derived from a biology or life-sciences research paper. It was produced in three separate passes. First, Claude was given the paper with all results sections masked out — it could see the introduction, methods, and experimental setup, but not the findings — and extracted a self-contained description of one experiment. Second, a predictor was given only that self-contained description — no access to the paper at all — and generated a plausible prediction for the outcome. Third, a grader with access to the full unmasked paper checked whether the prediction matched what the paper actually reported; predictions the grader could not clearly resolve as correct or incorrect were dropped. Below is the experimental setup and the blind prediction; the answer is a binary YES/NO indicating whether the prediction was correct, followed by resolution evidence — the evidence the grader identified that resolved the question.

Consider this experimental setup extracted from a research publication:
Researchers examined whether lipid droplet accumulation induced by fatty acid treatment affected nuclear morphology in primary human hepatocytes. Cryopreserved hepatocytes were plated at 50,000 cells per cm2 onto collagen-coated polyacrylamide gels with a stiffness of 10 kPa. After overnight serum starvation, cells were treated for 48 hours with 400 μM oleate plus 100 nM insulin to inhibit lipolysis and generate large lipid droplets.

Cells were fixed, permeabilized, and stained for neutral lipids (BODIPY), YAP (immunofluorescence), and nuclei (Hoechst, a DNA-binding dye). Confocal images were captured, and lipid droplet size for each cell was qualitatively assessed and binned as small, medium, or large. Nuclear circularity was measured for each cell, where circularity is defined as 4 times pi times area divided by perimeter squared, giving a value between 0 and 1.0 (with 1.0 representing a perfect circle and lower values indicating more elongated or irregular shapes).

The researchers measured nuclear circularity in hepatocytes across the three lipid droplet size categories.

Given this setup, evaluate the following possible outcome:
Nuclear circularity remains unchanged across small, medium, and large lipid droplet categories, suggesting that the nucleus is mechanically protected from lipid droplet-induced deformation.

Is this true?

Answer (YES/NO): NO